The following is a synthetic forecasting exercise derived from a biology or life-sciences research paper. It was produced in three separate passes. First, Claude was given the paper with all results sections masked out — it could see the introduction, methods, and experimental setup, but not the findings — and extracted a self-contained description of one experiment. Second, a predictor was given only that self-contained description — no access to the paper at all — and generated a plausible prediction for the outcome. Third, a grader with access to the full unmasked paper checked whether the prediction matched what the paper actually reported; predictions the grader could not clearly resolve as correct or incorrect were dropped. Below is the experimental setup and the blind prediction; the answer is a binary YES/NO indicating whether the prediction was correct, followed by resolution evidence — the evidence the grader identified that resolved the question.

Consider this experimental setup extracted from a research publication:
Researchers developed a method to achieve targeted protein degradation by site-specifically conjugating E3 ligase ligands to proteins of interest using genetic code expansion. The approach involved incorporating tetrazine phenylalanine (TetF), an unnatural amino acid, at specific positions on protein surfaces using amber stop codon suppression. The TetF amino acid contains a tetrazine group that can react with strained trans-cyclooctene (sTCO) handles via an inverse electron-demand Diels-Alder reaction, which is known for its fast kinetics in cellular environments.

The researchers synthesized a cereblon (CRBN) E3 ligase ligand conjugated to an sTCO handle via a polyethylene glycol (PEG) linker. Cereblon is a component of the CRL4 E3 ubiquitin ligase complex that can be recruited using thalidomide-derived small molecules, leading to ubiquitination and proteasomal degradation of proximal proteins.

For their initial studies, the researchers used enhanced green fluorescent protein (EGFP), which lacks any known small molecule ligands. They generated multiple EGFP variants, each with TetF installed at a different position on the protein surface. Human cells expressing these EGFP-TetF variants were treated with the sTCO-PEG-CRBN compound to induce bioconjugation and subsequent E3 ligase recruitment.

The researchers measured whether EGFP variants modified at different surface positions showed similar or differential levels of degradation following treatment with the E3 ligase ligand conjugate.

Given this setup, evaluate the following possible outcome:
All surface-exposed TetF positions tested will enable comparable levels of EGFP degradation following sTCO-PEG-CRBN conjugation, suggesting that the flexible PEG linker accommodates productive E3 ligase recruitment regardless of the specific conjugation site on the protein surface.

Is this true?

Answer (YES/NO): NO